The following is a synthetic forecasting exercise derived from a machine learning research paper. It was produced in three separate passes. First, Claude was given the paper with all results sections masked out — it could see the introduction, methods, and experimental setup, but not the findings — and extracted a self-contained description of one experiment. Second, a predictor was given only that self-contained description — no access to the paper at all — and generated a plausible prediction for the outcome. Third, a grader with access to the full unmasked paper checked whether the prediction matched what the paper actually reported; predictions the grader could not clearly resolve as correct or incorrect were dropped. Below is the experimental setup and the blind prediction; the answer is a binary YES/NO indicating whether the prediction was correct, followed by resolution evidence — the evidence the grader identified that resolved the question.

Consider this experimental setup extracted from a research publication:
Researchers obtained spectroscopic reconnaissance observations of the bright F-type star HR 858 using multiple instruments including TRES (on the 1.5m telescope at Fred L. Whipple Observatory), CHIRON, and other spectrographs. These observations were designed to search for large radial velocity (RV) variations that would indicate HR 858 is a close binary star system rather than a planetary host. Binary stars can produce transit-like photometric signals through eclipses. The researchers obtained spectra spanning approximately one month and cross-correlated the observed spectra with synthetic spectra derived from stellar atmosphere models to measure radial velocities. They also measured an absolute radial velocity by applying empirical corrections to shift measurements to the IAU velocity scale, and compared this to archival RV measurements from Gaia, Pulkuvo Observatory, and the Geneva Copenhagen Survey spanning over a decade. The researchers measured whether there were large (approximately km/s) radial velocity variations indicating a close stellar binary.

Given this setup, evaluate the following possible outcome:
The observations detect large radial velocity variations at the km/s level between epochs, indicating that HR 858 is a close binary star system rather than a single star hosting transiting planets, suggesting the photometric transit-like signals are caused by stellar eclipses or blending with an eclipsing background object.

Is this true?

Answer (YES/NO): NO